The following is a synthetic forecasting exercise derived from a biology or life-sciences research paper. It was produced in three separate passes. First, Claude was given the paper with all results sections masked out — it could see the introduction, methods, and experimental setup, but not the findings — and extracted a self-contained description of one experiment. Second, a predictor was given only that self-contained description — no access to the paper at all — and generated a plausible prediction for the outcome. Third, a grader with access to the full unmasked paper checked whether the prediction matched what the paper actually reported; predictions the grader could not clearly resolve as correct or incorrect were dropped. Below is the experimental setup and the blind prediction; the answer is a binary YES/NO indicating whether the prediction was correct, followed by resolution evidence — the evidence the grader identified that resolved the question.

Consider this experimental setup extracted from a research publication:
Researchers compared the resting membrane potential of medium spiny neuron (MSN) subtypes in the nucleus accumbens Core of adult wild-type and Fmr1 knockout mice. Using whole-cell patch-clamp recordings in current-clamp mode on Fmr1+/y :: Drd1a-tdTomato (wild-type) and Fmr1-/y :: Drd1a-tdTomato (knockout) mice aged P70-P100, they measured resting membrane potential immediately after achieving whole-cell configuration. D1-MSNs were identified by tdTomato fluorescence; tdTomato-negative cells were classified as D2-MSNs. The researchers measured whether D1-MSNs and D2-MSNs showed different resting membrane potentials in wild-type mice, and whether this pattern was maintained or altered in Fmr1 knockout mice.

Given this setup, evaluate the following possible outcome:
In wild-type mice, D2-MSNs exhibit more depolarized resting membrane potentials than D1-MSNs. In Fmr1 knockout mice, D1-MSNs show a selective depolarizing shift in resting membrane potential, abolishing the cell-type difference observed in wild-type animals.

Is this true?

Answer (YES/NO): NO